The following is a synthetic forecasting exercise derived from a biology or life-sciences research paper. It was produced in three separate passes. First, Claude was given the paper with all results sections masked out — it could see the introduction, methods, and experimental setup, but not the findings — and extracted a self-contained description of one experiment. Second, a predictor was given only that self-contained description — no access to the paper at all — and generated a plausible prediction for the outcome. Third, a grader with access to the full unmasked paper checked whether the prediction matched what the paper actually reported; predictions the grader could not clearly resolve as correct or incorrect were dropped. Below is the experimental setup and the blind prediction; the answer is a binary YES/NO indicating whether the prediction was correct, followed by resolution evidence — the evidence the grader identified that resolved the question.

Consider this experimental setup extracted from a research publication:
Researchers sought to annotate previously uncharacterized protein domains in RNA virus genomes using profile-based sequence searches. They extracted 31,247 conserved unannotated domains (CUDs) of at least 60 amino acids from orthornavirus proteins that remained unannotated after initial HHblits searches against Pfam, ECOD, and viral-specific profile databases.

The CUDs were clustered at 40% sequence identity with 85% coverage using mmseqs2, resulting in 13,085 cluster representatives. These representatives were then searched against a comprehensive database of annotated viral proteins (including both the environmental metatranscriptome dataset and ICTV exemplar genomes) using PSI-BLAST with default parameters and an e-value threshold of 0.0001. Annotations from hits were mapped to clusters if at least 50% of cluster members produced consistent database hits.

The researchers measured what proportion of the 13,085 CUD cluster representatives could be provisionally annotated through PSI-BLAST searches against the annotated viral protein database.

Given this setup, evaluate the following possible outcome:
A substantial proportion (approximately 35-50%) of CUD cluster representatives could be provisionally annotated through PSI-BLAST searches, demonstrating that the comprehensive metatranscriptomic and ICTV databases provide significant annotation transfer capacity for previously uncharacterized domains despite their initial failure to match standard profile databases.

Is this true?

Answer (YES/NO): YES